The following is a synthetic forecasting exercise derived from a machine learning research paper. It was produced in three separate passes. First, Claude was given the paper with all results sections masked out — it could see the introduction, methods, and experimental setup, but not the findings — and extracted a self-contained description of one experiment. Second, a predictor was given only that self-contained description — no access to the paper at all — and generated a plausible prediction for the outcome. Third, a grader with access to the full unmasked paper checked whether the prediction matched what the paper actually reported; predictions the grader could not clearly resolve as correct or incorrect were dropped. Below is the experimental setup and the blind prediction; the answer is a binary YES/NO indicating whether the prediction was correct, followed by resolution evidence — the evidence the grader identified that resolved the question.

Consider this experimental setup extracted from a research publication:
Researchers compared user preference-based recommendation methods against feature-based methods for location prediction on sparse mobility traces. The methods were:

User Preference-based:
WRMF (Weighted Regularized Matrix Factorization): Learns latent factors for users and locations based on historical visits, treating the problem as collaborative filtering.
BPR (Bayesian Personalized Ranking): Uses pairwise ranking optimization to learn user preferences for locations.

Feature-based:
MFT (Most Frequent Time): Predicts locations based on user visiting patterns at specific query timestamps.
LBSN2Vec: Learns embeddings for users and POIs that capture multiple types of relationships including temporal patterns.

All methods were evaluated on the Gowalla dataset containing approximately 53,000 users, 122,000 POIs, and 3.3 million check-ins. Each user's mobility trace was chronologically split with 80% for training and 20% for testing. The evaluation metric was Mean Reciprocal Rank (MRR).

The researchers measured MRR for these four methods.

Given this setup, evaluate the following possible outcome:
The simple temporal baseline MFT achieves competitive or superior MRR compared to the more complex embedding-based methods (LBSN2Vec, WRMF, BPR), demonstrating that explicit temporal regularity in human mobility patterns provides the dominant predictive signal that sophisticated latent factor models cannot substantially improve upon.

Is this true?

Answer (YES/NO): NO